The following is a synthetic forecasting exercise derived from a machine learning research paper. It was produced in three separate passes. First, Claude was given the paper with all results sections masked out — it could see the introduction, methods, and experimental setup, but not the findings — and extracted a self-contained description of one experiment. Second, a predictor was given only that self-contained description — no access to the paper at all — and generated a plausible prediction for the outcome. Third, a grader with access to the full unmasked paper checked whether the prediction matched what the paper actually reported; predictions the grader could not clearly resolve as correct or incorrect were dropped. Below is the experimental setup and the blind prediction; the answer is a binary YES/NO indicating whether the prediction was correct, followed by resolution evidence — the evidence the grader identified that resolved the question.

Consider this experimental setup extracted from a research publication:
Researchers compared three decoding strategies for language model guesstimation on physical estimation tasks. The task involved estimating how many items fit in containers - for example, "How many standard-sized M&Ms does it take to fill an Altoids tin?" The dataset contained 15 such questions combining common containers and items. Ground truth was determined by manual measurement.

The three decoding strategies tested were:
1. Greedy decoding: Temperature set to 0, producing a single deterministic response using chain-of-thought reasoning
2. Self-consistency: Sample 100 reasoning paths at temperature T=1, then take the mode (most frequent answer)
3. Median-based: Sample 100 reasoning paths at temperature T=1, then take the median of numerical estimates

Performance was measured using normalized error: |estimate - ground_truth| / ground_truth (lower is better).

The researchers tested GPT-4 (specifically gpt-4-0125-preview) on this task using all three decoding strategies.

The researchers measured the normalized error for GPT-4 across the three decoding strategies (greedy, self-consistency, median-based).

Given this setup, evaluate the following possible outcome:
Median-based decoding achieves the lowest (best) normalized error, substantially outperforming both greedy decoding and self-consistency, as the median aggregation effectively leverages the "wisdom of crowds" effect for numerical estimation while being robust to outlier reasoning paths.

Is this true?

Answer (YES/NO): NO